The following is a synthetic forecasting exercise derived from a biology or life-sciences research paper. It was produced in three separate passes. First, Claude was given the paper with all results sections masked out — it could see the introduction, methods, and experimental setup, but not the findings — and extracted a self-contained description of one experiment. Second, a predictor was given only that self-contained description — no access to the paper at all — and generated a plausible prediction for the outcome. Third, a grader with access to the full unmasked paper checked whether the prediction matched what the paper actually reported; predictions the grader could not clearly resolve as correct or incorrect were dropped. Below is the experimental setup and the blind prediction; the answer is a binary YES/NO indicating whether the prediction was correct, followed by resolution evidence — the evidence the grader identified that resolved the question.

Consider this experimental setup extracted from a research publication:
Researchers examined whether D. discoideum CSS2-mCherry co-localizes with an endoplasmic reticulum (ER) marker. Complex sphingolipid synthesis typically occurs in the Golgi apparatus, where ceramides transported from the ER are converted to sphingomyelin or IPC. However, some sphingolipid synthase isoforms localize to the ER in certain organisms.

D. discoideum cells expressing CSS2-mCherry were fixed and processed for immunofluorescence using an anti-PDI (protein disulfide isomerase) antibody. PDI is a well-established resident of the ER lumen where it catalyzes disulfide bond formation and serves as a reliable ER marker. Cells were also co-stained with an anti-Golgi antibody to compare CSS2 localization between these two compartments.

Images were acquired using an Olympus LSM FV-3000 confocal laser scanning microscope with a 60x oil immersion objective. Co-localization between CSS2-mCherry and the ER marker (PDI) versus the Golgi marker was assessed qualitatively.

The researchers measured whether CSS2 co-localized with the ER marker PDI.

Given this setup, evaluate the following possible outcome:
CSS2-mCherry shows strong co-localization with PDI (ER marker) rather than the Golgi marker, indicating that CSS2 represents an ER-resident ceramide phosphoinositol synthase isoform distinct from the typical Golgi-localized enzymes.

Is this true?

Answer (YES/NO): NO